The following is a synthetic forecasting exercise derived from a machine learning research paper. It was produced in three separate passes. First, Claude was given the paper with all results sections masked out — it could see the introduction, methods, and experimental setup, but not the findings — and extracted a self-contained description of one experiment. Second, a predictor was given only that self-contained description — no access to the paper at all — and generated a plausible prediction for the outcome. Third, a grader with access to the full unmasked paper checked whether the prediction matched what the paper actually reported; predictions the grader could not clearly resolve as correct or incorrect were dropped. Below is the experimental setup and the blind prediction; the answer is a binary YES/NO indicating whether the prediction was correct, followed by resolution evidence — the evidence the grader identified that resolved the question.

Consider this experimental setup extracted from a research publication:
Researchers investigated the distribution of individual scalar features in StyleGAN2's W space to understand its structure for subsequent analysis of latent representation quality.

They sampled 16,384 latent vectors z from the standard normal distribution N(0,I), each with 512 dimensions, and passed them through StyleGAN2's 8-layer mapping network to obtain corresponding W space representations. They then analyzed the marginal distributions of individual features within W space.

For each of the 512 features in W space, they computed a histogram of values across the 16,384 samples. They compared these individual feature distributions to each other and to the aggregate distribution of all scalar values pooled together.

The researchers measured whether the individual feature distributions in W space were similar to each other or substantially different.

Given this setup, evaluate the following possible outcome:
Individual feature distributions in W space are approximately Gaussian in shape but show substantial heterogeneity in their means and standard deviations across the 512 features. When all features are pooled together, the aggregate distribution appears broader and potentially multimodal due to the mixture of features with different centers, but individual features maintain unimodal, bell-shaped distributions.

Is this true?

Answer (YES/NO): NO